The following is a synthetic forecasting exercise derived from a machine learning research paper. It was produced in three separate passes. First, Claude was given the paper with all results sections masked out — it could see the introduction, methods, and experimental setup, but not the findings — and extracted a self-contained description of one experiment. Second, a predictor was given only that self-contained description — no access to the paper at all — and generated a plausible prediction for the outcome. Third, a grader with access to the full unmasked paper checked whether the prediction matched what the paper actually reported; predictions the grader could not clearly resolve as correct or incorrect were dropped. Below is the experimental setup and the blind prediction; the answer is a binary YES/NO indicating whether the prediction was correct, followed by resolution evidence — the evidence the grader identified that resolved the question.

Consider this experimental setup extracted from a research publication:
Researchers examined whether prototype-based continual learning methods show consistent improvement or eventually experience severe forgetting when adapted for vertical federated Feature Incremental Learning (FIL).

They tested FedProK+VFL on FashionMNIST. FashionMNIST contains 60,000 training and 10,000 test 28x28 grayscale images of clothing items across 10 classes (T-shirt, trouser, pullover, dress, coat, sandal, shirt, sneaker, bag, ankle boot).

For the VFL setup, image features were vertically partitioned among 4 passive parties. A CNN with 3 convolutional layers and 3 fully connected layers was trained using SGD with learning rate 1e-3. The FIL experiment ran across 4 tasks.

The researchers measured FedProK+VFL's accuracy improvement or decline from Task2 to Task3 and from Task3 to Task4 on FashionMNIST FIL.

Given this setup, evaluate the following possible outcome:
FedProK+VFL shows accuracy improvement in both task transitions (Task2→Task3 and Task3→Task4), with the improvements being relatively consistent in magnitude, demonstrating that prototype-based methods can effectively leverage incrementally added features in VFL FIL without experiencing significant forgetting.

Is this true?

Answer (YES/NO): NO